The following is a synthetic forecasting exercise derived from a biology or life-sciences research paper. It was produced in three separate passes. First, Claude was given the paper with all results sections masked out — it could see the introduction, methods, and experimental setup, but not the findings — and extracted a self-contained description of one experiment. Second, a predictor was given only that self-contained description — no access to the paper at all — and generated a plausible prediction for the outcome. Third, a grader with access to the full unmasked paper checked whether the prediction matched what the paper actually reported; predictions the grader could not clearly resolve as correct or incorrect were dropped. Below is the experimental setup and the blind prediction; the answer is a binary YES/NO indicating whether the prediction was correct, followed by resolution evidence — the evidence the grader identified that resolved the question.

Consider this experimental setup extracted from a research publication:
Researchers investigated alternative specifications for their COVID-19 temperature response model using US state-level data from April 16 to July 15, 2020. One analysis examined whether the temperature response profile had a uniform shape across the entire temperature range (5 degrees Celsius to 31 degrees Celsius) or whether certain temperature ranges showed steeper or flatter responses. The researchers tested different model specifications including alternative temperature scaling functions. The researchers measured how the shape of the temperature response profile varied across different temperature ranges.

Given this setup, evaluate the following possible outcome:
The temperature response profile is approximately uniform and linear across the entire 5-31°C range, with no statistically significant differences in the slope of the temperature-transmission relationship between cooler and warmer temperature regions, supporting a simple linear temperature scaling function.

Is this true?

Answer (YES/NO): NO